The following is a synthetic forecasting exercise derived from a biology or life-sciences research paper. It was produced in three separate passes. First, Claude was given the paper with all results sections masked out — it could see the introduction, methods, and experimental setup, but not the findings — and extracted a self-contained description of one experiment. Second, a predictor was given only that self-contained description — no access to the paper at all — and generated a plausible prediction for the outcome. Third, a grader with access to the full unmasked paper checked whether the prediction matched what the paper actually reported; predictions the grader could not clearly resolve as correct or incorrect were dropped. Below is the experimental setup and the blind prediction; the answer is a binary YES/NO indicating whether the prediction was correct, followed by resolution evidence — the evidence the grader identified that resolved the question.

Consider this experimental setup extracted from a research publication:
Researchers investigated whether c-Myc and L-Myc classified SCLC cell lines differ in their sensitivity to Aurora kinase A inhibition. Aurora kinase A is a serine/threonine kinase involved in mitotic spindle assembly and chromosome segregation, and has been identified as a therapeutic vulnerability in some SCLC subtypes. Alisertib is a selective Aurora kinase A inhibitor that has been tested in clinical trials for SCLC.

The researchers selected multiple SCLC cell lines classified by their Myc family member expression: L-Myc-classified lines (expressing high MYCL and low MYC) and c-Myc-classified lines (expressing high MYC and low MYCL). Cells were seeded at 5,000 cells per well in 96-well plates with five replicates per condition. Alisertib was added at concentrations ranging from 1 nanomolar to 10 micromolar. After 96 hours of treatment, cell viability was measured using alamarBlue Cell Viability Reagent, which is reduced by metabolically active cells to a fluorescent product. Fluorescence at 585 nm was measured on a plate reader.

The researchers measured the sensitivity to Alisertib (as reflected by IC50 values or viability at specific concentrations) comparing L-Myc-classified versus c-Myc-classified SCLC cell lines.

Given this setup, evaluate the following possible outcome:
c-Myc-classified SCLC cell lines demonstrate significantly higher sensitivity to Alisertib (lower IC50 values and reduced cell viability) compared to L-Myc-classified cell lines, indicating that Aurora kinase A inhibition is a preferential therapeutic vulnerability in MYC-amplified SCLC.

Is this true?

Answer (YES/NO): YES